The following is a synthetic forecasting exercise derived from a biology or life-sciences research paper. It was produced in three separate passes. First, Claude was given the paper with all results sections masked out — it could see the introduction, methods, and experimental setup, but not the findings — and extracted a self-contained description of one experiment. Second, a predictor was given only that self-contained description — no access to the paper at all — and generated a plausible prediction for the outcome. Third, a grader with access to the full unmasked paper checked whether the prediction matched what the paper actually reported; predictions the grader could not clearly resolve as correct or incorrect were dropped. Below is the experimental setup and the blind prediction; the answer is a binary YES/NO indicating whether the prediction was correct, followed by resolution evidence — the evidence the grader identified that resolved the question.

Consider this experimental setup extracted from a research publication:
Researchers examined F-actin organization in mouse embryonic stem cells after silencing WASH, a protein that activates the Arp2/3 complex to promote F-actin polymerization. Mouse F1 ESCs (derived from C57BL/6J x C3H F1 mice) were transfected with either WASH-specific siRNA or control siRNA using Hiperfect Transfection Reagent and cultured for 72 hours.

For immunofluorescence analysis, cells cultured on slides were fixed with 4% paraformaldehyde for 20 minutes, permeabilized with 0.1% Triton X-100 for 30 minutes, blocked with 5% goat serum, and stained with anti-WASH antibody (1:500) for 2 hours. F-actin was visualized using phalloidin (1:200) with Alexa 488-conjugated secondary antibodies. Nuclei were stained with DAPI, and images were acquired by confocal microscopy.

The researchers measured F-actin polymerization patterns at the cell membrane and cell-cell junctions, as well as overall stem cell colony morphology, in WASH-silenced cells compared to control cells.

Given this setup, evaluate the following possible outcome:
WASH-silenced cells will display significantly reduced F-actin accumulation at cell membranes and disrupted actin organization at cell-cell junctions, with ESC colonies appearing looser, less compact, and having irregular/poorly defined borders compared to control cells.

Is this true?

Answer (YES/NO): NO